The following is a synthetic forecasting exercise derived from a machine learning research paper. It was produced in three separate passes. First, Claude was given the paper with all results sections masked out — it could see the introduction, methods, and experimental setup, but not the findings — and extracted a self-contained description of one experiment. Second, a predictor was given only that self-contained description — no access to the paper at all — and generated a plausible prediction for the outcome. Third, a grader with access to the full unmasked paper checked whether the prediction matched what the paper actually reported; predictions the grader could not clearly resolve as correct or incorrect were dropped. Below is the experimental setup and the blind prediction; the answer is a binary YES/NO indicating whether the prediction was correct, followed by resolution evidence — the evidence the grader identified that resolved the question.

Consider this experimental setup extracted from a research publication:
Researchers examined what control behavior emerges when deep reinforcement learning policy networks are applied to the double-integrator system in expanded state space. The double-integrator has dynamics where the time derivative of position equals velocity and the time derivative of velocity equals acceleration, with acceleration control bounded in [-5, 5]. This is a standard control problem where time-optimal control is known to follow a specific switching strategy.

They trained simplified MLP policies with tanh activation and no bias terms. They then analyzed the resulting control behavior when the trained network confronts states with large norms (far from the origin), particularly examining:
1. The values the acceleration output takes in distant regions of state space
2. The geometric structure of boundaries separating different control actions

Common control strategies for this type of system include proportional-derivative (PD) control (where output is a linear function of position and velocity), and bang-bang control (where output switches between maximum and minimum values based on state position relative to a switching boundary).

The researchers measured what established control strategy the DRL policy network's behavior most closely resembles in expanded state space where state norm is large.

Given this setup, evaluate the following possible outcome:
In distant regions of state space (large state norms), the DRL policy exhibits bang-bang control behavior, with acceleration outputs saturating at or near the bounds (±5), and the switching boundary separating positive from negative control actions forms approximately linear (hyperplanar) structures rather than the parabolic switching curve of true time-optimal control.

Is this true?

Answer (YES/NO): YES